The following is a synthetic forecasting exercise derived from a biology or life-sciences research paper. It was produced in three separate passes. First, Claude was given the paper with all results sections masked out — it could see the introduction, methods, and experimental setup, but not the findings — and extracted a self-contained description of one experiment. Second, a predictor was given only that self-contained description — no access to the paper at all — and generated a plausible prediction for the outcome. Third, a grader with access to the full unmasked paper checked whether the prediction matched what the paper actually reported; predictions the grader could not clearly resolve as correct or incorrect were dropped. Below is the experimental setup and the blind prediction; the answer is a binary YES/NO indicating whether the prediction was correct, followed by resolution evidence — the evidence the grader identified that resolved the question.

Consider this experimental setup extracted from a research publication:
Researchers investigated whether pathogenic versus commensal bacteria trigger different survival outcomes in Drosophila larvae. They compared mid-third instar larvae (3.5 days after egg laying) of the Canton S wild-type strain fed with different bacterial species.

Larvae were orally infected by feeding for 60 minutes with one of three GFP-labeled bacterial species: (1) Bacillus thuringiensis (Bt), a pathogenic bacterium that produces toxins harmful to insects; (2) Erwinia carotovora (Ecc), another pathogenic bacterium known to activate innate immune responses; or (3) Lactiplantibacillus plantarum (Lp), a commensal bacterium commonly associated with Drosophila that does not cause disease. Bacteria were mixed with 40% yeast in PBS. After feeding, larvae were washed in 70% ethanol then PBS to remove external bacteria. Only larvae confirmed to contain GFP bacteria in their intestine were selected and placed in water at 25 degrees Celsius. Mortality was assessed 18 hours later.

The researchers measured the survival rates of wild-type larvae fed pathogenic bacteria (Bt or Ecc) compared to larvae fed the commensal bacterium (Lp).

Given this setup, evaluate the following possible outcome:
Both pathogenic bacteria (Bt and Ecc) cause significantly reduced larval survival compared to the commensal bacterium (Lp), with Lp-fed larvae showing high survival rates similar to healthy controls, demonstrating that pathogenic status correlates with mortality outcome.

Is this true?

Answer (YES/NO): NO